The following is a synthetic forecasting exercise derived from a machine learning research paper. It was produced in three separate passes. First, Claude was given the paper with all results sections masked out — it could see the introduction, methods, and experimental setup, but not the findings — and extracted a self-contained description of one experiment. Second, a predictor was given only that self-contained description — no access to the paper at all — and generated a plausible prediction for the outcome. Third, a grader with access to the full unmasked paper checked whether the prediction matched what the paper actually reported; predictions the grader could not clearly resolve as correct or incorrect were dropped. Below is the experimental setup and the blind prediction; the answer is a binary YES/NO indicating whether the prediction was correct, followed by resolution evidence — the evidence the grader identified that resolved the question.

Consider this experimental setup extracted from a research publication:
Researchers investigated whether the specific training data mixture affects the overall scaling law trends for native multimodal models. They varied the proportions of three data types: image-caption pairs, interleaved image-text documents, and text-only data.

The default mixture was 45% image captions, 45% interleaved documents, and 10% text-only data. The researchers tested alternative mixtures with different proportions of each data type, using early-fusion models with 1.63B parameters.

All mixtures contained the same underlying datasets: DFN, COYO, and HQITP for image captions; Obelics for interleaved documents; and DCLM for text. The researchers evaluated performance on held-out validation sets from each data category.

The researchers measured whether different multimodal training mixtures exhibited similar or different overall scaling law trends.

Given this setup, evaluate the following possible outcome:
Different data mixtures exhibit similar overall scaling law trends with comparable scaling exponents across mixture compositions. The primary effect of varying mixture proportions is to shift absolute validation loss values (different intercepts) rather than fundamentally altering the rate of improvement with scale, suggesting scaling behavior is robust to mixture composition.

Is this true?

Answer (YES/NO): NO